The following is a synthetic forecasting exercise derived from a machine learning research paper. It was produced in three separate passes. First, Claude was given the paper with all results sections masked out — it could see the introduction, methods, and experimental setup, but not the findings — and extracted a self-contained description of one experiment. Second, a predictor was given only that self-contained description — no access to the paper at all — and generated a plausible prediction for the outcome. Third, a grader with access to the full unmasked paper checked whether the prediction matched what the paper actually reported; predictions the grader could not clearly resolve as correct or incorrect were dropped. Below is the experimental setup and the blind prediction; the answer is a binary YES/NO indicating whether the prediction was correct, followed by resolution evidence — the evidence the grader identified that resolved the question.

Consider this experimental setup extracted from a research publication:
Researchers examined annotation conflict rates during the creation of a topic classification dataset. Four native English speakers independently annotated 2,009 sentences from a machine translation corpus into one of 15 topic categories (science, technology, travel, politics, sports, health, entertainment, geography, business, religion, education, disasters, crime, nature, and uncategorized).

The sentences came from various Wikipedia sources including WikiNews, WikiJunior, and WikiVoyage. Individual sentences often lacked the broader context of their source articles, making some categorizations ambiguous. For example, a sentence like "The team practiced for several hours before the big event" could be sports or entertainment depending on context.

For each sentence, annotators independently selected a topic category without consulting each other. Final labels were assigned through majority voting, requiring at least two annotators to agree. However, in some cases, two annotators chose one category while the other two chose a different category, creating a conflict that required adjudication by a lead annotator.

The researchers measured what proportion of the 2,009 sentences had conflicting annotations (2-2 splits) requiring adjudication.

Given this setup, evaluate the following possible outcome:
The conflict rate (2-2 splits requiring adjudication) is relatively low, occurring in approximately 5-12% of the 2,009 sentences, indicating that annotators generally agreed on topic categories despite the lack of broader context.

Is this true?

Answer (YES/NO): NO